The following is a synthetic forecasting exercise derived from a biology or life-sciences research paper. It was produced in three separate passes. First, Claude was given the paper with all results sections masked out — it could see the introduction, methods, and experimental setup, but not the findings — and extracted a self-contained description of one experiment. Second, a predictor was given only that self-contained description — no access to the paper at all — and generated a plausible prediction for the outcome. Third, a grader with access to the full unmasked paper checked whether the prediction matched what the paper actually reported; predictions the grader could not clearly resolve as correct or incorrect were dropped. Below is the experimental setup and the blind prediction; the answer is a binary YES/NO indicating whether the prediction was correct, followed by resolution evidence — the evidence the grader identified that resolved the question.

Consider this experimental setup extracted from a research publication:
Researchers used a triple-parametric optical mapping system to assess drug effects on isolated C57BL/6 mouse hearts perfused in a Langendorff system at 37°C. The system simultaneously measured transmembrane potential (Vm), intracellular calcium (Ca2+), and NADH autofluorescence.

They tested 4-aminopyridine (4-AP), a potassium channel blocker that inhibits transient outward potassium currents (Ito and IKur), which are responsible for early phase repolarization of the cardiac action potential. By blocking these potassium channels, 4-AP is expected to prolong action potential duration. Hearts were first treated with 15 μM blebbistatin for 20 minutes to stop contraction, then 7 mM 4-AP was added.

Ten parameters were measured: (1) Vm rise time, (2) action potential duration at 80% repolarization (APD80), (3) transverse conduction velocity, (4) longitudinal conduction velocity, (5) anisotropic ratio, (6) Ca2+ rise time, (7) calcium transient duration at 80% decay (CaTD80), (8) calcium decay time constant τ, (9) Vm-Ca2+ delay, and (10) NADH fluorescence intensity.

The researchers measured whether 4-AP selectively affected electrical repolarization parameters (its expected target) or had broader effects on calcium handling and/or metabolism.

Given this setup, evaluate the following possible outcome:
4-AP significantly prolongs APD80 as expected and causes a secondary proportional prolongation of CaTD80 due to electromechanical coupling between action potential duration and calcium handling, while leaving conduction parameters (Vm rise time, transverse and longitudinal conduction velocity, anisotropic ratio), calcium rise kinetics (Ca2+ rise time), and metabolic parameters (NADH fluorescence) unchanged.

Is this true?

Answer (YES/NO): NO